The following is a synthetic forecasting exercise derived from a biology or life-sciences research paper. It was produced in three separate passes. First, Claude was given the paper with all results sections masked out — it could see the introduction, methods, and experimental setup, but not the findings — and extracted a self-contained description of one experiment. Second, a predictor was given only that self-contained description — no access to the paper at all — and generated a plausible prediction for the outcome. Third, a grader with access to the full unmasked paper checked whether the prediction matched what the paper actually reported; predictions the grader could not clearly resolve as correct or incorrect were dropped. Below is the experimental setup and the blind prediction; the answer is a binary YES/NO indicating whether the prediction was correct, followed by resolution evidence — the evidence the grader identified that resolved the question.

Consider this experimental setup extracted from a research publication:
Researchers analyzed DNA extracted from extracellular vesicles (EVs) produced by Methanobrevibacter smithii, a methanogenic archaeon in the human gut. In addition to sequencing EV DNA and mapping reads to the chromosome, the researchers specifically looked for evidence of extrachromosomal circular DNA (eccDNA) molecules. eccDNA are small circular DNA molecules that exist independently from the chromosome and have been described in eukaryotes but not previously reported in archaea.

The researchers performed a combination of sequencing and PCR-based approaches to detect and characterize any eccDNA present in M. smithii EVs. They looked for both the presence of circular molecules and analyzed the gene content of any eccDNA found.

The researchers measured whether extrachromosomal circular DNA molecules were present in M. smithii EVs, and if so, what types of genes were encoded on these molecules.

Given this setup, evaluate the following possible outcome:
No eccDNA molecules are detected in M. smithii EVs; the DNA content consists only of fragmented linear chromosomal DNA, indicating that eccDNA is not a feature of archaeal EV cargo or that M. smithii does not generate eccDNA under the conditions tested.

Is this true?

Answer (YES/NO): NO